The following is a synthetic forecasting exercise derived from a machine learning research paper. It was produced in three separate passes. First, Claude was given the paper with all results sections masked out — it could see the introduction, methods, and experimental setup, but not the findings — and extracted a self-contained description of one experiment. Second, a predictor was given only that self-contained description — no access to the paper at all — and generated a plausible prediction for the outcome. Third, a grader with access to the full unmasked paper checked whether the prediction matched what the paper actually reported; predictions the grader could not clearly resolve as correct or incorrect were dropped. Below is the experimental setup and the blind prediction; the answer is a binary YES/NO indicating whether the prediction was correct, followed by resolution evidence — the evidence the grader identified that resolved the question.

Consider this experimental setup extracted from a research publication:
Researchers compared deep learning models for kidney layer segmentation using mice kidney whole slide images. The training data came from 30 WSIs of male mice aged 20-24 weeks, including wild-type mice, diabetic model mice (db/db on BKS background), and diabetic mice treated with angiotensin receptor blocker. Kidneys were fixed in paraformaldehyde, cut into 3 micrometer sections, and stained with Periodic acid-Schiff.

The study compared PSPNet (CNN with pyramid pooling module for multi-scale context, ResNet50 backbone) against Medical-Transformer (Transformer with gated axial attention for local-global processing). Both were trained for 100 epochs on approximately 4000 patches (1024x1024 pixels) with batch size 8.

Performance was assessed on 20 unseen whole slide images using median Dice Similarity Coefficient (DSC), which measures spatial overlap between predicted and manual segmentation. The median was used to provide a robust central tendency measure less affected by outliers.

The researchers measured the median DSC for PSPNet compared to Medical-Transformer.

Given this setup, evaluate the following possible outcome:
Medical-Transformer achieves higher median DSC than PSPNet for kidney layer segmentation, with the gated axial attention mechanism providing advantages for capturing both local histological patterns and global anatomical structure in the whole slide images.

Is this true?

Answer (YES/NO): YES